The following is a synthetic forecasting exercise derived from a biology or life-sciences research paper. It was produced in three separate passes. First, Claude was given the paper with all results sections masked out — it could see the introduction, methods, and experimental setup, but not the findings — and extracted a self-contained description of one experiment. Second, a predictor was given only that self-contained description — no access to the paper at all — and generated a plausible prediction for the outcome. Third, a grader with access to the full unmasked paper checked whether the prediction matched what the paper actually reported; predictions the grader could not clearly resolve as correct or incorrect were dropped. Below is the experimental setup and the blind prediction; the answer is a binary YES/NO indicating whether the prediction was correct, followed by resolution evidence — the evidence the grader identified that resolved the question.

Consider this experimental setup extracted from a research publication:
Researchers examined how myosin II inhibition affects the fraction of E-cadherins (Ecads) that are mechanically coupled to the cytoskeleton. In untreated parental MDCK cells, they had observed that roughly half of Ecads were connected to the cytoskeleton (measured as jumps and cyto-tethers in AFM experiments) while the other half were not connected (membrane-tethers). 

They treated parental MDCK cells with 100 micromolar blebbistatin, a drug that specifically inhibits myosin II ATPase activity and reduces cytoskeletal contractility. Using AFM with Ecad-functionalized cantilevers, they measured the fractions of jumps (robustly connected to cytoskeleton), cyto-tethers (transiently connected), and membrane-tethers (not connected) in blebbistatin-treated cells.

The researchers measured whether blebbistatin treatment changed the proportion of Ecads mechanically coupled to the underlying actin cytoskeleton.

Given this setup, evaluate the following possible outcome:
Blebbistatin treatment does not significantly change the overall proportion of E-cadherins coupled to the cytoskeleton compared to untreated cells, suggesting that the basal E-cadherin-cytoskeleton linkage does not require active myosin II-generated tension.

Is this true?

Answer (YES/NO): YES